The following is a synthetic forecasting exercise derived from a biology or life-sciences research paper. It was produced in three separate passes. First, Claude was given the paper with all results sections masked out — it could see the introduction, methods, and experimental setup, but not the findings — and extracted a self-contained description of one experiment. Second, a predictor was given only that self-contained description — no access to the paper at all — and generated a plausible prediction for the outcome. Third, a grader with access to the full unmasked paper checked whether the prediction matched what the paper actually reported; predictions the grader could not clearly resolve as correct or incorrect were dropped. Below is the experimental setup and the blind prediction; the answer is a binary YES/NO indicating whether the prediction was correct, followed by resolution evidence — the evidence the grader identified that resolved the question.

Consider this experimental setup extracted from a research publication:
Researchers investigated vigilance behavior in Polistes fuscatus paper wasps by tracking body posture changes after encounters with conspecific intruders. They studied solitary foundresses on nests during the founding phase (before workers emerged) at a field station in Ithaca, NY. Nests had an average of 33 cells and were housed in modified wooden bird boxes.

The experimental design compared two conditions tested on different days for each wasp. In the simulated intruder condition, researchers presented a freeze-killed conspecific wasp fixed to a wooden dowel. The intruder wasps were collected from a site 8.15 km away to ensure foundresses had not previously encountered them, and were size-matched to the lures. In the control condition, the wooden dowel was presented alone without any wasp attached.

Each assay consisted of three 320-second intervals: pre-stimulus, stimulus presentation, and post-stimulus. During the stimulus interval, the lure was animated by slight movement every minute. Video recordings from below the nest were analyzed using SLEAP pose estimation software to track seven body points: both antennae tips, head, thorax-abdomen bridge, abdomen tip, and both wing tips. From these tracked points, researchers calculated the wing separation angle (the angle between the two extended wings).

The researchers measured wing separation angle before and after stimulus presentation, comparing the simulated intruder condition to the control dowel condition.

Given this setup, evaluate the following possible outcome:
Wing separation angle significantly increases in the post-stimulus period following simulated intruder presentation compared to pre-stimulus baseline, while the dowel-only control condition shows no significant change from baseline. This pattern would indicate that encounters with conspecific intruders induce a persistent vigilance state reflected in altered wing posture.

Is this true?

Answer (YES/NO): YES